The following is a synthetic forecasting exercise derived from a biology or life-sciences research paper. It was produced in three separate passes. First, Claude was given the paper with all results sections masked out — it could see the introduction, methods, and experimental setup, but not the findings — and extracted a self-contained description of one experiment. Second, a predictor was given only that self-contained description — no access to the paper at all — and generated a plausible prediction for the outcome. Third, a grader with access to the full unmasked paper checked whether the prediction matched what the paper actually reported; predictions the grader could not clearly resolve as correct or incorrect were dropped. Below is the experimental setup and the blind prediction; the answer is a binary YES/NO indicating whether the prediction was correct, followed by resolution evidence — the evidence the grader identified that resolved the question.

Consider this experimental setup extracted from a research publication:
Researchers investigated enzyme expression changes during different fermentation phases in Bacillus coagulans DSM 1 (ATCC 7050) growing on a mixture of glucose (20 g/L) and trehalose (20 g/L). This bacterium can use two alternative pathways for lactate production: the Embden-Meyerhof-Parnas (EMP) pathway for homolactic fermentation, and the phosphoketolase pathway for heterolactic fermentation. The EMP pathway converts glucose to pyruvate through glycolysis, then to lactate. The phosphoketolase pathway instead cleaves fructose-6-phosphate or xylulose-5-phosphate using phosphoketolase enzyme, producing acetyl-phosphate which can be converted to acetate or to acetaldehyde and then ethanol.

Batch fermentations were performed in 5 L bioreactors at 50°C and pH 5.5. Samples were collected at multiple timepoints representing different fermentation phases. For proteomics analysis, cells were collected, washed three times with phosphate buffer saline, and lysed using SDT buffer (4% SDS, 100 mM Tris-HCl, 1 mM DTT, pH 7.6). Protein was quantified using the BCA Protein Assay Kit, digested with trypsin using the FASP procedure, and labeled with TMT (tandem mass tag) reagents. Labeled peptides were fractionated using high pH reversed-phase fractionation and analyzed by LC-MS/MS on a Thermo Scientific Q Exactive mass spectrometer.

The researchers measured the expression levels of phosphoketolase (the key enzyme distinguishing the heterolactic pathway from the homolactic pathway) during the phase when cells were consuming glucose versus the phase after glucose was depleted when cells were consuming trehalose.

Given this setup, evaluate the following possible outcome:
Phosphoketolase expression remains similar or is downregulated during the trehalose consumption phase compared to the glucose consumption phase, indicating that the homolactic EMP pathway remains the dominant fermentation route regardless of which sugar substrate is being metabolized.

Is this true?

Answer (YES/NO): NO